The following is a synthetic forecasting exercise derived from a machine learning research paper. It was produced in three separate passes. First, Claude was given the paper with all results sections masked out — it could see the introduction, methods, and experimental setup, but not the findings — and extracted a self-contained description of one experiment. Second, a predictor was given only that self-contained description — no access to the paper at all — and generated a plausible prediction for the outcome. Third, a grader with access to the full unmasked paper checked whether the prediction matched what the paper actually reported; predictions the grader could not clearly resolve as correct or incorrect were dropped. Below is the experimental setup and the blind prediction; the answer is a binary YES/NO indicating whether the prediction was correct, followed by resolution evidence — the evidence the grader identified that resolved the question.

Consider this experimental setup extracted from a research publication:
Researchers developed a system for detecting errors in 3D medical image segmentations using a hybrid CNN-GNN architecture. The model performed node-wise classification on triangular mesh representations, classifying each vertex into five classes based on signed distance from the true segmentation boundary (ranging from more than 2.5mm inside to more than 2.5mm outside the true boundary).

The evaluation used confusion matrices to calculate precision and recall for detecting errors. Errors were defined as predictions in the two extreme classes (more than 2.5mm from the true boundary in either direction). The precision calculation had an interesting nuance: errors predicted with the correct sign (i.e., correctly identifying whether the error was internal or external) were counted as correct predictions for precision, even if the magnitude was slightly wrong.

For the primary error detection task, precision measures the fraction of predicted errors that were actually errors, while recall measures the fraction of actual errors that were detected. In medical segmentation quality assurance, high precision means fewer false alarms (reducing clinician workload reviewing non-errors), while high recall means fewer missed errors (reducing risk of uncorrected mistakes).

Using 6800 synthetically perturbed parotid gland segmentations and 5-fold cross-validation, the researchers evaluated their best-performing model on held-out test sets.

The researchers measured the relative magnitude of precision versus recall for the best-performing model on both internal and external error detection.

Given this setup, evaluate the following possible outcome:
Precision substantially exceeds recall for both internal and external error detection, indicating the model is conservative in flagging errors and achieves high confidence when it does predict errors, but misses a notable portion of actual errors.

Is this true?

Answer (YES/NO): YES